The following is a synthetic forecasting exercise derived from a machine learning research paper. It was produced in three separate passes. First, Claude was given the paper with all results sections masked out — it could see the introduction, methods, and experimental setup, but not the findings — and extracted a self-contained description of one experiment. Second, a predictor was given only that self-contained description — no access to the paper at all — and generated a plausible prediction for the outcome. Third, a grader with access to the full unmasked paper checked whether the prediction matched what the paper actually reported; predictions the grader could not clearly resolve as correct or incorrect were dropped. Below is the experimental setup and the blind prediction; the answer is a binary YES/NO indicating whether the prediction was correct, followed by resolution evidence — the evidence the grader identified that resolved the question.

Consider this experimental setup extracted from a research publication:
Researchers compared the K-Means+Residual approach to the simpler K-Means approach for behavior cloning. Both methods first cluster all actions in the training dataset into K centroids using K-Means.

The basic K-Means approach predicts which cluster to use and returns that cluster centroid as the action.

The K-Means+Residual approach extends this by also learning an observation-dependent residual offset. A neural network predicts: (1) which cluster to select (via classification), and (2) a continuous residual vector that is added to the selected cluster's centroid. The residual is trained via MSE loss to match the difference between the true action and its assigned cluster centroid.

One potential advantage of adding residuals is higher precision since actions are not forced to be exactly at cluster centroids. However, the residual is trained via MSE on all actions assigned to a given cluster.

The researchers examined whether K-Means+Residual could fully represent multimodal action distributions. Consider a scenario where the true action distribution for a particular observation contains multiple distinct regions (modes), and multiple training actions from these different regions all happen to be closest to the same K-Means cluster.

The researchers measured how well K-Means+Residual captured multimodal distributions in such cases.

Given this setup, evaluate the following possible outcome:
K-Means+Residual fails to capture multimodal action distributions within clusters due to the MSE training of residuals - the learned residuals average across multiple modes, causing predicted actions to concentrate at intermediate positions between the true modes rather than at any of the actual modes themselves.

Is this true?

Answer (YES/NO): YES